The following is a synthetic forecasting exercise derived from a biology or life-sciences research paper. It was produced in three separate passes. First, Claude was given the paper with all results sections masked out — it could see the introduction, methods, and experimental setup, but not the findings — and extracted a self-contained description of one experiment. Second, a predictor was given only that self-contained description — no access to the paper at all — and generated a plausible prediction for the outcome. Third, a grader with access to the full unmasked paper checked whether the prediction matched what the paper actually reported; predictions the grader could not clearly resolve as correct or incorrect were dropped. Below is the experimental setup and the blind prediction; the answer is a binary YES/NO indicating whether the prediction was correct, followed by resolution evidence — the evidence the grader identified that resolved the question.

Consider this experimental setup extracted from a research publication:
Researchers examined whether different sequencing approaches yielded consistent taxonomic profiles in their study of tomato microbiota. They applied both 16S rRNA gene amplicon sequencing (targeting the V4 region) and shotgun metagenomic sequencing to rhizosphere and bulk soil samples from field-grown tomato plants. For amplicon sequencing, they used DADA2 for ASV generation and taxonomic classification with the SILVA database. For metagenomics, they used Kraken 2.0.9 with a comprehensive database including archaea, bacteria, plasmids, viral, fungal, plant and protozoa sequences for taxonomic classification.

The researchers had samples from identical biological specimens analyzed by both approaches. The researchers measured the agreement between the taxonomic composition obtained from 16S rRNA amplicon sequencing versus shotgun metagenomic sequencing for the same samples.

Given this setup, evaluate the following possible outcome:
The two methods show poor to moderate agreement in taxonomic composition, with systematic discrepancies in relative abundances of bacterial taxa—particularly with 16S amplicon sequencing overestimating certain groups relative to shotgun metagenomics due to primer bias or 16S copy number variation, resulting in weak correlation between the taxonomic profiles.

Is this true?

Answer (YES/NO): NO